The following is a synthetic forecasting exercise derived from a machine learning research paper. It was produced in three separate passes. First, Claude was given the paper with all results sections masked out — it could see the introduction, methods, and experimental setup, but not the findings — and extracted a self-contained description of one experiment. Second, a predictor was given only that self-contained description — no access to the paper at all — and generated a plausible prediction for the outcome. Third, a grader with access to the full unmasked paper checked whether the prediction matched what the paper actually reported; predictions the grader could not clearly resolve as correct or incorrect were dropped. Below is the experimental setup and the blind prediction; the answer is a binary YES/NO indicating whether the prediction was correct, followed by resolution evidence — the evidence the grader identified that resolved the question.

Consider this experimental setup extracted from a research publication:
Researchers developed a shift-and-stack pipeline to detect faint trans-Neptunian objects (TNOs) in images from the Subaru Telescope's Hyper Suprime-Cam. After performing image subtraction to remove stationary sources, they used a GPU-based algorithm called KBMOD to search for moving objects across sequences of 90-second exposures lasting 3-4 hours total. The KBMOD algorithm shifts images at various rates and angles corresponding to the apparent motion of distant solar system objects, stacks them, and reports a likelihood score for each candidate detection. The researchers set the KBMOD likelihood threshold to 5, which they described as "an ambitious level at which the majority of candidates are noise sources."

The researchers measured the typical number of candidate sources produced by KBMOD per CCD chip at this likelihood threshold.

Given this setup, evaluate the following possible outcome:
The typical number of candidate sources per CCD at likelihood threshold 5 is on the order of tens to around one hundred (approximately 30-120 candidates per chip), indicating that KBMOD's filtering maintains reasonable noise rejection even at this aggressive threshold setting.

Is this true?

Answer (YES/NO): NO